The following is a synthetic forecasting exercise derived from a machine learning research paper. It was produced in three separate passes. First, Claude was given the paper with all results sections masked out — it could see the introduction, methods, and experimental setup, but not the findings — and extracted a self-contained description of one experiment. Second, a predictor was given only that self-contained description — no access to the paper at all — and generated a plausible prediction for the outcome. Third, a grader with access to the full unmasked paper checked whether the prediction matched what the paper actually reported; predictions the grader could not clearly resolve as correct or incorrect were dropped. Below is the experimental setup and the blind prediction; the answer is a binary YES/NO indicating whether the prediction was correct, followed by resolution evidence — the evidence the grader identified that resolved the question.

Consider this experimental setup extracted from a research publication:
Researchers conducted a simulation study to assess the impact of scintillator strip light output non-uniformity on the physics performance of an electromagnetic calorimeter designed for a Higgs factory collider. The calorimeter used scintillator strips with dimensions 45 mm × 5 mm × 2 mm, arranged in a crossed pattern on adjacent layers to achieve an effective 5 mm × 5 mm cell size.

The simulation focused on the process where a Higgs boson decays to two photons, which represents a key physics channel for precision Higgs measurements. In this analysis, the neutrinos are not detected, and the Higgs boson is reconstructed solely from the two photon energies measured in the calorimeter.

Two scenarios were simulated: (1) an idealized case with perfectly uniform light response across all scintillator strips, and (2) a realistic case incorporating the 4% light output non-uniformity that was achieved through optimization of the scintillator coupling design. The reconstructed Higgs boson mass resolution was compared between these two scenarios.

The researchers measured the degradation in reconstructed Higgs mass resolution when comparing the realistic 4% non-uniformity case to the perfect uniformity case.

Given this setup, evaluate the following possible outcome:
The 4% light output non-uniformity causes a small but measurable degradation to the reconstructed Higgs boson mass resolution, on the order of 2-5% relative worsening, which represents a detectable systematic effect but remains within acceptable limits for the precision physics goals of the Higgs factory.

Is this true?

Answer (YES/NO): YES